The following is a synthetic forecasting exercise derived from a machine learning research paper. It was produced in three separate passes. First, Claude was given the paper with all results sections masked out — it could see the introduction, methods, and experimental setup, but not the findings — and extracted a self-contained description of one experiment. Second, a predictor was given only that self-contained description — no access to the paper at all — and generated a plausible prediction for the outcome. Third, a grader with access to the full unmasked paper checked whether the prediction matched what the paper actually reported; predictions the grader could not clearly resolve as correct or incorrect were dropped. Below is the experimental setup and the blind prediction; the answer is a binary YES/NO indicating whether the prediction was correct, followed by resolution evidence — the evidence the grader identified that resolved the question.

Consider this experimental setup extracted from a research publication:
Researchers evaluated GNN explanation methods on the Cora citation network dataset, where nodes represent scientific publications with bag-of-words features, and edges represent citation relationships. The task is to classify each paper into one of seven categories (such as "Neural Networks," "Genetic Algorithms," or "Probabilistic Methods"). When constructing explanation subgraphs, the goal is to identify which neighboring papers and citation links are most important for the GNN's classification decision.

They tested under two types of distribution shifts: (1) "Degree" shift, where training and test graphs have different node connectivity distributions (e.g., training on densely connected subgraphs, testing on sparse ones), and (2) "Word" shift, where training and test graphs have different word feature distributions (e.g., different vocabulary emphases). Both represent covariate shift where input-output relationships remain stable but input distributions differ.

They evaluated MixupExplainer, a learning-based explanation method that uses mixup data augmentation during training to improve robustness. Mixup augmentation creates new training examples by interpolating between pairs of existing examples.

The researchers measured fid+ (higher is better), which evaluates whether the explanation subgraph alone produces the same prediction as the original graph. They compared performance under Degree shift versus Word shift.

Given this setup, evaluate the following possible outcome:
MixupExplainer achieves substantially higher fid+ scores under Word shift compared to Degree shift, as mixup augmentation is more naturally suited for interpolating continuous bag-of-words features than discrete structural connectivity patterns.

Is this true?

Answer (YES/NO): NO